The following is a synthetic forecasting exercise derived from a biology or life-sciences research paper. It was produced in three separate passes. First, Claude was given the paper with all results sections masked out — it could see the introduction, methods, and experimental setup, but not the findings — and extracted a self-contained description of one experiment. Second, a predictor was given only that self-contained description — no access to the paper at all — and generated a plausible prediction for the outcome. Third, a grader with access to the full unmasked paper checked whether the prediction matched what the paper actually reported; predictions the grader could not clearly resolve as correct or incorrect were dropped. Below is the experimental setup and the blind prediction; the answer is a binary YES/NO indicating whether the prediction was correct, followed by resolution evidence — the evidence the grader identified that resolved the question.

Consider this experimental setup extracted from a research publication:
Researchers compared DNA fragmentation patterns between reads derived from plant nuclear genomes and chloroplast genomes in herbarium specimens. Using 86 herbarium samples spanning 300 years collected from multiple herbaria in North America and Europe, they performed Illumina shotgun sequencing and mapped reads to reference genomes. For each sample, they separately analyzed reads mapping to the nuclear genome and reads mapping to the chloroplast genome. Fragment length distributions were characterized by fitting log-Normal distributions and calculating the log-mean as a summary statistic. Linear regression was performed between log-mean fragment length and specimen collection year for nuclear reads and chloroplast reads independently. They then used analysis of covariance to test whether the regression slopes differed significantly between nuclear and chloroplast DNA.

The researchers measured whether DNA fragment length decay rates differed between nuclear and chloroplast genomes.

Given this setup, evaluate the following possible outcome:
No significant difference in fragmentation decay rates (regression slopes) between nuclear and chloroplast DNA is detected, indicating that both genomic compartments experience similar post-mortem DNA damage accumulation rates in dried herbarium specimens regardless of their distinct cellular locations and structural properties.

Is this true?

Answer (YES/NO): YES